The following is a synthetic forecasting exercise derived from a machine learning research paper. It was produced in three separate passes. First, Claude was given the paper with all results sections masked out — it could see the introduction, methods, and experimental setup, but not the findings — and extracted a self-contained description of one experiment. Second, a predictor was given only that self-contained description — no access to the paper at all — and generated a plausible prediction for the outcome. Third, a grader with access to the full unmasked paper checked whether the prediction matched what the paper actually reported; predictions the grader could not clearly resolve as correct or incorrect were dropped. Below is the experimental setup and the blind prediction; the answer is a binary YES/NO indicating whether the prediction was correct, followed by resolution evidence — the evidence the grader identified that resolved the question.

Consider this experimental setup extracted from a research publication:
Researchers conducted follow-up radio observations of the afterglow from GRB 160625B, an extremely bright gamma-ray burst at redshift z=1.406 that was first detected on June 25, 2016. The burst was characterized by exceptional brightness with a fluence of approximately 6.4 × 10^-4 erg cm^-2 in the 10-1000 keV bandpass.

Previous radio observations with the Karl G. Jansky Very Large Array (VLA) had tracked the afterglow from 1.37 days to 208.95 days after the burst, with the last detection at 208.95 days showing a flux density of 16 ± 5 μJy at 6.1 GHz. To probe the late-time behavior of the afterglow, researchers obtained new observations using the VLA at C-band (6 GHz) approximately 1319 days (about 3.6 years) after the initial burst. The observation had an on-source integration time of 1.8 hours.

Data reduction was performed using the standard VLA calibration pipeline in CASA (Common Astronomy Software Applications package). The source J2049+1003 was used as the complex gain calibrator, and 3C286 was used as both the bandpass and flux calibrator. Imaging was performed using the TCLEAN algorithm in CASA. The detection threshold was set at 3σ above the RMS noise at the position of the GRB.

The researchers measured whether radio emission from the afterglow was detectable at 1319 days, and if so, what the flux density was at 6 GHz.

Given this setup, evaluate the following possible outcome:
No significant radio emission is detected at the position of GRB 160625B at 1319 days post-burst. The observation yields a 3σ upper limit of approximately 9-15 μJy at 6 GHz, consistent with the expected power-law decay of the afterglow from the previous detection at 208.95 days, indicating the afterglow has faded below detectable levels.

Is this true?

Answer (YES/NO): NO